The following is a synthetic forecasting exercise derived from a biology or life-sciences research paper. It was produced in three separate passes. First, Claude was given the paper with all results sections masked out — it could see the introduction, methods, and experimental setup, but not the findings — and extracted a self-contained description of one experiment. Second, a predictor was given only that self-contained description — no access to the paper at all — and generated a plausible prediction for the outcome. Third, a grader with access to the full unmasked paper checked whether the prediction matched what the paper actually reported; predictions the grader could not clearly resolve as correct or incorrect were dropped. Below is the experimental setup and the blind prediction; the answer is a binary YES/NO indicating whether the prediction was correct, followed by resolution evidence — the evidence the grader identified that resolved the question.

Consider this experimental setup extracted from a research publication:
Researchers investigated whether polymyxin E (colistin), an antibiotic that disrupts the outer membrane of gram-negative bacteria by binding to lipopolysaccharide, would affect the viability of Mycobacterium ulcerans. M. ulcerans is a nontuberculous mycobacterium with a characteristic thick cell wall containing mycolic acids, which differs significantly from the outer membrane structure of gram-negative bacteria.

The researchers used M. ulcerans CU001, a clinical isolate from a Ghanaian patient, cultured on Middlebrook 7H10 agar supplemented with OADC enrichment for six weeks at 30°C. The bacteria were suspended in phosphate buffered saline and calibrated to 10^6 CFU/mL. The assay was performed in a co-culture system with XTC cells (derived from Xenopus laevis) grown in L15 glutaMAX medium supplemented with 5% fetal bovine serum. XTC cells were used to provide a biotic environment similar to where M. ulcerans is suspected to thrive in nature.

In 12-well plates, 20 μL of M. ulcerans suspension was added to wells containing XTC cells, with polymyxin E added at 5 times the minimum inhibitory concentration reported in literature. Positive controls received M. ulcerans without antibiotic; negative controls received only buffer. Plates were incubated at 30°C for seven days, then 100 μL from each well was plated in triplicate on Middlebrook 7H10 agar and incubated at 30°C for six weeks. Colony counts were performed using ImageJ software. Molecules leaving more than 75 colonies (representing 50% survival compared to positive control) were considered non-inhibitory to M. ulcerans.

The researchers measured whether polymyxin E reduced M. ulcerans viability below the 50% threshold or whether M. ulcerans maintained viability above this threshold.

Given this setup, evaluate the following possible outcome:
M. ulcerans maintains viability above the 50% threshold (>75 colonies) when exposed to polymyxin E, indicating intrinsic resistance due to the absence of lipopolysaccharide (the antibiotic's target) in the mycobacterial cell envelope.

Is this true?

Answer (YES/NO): YES